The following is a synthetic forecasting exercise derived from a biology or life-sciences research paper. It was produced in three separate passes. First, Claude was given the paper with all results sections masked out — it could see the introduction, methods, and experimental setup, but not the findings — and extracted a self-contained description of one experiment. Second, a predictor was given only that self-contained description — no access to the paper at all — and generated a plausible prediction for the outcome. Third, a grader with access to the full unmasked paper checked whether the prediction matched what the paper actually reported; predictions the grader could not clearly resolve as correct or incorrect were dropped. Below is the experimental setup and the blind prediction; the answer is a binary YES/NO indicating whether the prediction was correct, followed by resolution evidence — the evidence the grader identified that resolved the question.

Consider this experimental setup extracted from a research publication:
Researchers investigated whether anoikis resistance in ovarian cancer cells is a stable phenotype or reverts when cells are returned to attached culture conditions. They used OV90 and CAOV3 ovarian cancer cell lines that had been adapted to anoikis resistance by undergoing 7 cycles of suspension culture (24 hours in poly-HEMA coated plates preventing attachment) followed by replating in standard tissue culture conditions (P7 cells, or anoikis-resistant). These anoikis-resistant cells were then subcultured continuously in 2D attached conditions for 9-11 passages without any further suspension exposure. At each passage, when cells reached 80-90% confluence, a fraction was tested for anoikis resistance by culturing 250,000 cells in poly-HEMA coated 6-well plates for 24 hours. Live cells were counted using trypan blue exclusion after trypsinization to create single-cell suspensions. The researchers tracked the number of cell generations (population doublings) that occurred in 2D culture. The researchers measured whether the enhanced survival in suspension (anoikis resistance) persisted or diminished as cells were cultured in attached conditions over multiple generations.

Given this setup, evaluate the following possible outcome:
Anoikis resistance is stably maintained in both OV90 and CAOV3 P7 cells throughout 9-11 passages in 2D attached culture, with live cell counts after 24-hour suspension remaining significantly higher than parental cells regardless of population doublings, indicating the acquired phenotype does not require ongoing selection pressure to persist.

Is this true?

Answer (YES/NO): NO